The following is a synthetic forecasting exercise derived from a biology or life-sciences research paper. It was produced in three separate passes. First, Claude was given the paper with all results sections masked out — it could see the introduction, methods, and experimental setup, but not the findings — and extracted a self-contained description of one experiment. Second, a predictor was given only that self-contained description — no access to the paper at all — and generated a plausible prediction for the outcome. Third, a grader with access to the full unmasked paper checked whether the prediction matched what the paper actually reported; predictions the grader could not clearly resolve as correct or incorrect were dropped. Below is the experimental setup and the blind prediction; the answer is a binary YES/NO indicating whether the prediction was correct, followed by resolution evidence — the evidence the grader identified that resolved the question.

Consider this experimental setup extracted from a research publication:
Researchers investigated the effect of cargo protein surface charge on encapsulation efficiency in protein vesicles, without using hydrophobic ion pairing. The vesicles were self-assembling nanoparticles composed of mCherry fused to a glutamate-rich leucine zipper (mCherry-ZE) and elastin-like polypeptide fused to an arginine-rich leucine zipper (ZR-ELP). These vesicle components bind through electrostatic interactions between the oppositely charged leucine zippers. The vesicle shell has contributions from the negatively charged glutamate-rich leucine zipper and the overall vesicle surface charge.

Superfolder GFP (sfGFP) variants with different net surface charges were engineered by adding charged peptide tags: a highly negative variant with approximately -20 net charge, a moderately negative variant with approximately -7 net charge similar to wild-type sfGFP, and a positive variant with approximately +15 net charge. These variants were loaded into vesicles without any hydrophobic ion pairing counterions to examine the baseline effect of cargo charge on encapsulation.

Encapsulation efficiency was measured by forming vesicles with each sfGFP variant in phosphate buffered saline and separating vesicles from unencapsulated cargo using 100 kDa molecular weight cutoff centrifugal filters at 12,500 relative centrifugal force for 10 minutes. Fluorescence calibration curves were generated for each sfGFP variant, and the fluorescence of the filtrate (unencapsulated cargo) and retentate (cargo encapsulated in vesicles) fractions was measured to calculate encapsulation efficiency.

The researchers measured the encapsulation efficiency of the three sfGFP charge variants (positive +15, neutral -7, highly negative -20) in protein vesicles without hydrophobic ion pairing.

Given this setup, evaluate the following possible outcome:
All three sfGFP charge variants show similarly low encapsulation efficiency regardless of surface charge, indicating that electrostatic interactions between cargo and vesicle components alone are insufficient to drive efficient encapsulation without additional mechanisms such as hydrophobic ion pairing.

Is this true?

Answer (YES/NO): NO